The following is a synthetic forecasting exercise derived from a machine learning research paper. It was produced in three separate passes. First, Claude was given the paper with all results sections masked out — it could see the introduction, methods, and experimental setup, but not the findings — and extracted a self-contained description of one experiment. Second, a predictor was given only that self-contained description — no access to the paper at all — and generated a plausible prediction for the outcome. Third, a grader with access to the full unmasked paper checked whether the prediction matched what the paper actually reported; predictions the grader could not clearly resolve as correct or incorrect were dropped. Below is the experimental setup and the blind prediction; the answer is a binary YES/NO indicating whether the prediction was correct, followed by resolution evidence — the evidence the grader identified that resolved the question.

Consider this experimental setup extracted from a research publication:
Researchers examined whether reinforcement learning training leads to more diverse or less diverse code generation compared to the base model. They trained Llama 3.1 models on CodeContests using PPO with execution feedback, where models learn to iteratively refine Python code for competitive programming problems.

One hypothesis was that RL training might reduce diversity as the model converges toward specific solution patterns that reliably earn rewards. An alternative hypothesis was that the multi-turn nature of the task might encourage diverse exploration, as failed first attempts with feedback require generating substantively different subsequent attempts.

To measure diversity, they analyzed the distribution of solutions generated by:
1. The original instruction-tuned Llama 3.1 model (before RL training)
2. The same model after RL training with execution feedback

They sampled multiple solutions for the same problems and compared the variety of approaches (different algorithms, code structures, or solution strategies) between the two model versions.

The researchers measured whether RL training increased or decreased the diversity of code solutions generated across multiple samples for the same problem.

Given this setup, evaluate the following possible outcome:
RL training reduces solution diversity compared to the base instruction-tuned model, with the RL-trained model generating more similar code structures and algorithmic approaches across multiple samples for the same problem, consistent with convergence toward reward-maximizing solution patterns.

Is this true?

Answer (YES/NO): YES